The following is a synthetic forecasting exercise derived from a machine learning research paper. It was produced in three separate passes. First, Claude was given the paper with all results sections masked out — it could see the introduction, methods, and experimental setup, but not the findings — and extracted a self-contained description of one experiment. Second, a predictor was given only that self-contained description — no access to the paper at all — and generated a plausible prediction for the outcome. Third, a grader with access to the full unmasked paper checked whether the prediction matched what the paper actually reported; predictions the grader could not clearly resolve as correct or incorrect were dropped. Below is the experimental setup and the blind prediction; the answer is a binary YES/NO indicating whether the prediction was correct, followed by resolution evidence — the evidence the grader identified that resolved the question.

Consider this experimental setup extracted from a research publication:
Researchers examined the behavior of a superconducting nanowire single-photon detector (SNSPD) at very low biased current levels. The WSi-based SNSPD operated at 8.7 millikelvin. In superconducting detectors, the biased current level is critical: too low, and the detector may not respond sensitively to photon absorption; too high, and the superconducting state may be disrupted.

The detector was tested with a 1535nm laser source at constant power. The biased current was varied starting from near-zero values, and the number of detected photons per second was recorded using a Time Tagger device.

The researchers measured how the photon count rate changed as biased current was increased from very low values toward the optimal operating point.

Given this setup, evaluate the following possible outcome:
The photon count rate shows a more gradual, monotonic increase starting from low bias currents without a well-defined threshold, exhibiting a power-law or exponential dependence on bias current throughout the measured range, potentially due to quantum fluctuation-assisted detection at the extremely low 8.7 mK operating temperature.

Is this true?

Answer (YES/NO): NO